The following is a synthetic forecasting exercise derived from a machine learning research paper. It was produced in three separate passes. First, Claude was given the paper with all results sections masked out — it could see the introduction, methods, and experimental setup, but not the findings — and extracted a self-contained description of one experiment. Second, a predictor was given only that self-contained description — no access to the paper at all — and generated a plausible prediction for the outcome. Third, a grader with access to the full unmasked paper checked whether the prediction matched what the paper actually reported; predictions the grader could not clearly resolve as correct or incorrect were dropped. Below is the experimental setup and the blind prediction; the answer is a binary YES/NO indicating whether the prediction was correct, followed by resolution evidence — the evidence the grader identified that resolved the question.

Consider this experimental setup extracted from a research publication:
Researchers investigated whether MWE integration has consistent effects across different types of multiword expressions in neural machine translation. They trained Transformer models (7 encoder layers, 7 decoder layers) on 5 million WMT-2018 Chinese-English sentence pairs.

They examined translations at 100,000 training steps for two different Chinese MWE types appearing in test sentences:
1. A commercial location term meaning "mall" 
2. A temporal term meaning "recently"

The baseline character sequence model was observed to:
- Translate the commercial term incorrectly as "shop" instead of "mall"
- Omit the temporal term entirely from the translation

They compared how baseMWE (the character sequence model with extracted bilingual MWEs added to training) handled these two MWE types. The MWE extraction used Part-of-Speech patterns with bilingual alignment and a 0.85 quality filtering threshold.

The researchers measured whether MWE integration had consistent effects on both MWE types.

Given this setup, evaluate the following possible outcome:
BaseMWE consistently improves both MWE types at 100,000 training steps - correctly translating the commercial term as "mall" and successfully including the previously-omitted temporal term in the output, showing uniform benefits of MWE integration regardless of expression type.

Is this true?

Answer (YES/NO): NO